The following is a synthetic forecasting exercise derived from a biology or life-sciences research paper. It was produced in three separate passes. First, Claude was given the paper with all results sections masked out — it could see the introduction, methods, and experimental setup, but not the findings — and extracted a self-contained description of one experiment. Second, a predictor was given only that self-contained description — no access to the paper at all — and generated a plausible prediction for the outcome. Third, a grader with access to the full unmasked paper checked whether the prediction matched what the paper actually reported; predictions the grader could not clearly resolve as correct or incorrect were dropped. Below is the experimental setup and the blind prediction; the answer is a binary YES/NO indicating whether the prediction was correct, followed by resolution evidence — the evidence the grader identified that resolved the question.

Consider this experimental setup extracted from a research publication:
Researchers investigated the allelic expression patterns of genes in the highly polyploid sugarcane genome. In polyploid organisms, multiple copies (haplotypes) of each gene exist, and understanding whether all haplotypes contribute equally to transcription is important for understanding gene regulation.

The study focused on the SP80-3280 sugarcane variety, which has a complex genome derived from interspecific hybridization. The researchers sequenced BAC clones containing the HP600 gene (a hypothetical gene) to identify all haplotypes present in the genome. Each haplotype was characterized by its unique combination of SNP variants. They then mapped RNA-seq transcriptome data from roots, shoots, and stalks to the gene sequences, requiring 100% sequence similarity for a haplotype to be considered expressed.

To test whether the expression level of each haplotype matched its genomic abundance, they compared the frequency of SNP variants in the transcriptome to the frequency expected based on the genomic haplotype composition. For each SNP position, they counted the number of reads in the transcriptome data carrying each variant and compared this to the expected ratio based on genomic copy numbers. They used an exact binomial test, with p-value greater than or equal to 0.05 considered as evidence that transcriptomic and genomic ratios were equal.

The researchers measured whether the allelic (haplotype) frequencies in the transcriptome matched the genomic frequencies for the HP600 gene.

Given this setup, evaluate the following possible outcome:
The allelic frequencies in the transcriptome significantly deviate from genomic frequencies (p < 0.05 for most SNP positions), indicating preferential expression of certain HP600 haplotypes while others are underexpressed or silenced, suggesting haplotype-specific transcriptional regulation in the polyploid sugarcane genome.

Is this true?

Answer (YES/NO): YES